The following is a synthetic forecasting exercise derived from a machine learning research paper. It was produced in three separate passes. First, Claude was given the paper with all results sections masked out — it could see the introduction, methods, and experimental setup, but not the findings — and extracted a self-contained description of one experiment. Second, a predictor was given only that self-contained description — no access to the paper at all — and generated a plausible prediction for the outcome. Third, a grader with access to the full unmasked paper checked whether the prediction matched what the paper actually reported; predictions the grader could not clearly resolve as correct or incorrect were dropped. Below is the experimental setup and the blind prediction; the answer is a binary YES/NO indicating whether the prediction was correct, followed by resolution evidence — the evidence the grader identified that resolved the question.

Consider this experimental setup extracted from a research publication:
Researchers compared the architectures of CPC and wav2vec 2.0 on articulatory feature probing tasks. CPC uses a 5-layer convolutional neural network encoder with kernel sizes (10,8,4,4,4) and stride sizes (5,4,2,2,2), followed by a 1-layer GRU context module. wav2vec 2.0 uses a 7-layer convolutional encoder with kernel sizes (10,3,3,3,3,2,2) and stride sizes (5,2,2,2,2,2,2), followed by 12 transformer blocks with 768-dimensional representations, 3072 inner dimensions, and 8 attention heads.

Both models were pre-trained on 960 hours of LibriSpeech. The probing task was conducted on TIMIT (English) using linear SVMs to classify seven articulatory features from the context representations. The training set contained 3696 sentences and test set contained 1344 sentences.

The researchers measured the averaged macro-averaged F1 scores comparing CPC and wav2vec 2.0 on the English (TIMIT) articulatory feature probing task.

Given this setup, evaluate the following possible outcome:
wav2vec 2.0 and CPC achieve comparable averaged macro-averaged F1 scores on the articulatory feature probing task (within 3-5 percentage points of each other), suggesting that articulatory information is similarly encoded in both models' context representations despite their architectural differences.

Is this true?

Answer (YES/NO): NO